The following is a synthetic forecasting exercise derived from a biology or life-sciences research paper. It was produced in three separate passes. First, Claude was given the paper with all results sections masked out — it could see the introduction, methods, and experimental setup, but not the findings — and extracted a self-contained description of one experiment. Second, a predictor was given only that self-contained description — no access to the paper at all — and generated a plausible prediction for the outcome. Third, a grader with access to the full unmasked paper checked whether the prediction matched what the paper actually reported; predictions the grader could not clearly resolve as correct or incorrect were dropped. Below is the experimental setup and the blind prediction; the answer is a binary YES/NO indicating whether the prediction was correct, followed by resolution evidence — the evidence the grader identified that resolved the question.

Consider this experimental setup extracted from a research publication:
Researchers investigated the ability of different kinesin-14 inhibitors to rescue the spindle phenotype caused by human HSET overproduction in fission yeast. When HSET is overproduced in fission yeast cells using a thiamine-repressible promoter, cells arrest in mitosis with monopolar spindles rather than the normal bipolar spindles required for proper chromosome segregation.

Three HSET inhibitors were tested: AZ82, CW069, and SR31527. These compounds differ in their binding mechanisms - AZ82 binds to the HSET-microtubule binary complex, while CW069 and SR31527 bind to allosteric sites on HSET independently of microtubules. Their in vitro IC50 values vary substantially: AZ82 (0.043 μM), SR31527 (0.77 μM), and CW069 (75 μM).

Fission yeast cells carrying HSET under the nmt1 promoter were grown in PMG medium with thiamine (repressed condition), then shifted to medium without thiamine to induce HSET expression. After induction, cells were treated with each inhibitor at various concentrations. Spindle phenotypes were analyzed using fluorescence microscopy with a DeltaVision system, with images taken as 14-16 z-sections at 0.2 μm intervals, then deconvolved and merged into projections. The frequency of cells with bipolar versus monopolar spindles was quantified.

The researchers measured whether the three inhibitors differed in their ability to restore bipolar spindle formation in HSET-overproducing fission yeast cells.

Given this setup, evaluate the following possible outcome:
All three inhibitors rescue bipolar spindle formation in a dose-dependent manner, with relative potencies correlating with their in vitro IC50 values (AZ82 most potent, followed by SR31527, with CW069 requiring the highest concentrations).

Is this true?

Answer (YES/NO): NO